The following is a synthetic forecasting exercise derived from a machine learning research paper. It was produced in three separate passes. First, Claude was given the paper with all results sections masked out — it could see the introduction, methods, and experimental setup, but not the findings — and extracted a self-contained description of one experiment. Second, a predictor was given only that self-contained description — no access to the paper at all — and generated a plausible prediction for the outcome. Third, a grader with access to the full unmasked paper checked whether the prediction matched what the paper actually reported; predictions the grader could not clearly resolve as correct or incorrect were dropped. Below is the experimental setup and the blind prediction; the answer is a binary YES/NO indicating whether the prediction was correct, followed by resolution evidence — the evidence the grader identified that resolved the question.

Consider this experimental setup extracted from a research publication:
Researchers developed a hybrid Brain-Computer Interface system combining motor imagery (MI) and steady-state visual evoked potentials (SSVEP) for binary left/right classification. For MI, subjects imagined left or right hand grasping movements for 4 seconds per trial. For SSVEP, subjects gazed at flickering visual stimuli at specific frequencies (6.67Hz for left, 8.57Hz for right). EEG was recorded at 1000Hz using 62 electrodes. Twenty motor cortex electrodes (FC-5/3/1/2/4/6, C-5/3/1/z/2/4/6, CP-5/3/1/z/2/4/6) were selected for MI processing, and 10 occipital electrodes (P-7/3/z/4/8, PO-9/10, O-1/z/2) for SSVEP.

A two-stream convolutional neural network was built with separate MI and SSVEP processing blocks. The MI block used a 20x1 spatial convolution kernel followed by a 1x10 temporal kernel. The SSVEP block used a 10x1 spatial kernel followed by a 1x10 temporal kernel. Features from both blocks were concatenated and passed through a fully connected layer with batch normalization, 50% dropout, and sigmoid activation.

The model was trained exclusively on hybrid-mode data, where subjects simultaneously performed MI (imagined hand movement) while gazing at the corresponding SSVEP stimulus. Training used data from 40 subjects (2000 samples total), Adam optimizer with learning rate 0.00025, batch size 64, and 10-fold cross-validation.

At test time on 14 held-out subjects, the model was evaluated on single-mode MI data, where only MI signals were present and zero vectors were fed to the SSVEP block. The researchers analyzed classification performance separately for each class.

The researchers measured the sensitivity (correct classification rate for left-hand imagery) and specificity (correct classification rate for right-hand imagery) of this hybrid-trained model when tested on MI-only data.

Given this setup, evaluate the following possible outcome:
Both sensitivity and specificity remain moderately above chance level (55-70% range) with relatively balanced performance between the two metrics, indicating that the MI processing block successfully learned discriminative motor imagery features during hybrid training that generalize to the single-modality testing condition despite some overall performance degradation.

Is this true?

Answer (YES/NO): NO